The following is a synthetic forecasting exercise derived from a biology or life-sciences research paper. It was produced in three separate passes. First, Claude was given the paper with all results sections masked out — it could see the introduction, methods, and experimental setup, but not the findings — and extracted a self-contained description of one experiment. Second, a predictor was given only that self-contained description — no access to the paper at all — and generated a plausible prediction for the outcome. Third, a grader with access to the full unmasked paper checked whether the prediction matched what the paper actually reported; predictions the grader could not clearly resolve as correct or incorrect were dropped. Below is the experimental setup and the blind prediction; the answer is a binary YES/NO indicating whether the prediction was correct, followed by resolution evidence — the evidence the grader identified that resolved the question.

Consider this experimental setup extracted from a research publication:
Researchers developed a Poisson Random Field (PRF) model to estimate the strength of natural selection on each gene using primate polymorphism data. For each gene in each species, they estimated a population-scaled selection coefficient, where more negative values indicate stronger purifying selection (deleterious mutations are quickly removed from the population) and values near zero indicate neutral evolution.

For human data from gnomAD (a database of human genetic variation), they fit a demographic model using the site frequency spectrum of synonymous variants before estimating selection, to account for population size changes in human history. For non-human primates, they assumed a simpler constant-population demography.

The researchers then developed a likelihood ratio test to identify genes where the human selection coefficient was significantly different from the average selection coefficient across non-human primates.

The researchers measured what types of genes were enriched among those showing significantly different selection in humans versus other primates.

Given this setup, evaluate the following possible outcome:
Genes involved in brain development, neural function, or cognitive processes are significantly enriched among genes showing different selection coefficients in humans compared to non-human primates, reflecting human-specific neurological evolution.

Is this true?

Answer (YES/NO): NO